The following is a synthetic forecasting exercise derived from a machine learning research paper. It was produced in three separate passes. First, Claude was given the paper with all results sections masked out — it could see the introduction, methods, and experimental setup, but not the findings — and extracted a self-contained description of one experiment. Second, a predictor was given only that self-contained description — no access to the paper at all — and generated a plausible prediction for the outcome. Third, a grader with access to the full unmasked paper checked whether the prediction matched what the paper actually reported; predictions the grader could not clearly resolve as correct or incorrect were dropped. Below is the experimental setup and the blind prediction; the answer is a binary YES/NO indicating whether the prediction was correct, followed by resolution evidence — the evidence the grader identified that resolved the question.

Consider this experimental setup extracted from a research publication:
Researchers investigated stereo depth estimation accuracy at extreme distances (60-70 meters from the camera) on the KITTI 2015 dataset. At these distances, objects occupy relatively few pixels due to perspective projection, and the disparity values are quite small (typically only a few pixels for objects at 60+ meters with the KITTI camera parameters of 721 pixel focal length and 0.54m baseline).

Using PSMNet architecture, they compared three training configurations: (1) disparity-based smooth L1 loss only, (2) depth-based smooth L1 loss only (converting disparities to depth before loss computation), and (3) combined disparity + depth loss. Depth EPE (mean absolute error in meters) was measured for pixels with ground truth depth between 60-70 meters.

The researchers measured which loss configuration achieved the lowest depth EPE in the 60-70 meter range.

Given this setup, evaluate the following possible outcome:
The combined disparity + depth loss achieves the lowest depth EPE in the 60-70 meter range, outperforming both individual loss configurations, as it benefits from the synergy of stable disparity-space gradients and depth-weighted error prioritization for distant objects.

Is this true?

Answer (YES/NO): YES